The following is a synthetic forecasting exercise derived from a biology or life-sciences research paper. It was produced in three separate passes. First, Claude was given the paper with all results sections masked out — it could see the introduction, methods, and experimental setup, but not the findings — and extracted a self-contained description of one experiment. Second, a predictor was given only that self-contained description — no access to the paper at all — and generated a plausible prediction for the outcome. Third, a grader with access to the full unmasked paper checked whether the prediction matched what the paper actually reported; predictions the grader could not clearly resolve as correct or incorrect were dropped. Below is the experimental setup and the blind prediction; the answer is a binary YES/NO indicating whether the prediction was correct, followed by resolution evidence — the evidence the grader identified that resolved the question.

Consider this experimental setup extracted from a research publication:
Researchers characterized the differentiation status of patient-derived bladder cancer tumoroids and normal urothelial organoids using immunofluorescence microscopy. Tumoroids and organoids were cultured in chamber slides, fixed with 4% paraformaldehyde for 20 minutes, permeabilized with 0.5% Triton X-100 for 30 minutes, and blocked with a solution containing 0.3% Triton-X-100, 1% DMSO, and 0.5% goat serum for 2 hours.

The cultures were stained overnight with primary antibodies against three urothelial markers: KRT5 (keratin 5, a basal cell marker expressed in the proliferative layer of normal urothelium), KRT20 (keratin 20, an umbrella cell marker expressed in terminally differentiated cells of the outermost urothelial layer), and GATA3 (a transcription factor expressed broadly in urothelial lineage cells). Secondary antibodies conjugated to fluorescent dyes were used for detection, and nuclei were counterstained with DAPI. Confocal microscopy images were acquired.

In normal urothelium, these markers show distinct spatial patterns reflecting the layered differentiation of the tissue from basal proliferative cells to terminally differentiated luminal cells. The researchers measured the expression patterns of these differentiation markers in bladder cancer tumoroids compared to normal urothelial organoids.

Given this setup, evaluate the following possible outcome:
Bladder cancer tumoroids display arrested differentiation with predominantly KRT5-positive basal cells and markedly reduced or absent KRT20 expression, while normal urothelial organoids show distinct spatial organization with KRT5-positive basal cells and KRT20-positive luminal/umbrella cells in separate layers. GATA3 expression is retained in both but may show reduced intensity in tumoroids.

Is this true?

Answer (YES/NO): NO